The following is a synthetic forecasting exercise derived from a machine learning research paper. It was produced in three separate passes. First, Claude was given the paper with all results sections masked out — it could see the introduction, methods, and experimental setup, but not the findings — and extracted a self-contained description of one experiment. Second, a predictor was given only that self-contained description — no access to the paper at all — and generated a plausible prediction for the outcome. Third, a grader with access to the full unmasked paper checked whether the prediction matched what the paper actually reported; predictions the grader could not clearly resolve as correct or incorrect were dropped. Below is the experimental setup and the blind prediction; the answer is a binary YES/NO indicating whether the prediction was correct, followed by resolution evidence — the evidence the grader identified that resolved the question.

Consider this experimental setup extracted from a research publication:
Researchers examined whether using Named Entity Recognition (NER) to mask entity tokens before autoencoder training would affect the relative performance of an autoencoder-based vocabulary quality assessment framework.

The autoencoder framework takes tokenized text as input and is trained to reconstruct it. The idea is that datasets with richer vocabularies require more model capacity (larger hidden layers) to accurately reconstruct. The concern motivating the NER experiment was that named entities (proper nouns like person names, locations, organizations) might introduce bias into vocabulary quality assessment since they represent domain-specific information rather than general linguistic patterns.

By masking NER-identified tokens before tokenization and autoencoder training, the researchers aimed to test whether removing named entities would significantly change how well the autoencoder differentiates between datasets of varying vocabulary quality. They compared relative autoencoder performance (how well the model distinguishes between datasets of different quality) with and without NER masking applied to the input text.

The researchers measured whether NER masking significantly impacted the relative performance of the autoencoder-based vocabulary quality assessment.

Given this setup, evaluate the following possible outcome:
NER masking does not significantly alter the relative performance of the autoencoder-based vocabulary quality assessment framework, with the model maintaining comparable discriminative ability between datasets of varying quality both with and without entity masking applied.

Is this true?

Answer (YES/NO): YES